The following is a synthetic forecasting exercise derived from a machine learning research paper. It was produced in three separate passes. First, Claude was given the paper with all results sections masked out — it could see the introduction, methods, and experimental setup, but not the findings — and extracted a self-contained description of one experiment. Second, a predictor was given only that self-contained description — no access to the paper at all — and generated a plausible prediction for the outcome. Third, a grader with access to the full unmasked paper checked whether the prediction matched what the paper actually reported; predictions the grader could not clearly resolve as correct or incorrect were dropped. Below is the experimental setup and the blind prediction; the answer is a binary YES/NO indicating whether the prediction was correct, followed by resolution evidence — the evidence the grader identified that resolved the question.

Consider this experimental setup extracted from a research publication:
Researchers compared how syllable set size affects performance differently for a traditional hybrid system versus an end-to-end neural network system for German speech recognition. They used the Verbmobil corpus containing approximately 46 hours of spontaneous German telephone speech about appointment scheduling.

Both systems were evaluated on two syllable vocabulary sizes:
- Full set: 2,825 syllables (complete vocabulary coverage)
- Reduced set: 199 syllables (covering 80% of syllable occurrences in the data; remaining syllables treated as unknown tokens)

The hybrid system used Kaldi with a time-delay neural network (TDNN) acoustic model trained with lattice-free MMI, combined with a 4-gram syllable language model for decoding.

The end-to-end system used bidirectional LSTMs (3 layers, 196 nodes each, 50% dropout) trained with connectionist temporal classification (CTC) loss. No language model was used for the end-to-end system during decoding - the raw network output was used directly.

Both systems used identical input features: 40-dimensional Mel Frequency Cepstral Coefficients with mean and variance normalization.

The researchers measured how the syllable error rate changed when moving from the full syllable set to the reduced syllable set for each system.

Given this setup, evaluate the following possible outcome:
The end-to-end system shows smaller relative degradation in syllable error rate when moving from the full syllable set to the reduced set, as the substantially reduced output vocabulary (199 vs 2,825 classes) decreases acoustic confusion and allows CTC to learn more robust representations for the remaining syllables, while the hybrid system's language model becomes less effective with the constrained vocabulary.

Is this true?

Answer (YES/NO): YES